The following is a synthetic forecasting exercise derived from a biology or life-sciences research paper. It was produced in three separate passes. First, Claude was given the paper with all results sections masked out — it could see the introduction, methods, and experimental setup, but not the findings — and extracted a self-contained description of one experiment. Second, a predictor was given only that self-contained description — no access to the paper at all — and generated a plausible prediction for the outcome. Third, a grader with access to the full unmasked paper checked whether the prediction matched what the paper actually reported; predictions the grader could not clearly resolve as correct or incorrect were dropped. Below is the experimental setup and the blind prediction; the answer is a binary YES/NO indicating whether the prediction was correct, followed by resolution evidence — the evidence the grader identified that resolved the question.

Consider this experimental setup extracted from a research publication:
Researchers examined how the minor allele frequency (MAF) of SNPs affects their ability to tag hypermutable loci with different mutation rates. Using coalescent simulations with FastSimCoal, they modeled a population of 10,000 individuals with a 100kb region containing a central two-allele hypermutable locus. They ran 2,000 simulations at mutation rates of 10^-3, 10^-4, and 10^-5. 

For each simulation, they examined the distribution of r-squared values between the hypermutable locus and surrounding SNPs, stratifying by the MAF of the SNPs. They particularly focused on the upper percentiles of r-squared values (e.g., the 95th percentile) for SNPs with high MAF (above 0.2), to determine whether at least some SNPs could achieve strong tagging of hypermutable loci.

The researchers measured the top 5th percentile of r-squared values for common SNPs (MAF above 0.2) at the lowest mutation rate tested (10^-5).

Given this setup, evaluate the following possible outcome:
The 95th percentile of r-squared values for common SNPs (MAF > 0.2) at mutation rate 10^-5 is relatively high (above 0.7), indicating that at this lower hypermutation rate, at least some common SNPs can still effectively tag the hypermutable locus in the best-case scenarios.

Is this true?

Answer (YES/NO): NO